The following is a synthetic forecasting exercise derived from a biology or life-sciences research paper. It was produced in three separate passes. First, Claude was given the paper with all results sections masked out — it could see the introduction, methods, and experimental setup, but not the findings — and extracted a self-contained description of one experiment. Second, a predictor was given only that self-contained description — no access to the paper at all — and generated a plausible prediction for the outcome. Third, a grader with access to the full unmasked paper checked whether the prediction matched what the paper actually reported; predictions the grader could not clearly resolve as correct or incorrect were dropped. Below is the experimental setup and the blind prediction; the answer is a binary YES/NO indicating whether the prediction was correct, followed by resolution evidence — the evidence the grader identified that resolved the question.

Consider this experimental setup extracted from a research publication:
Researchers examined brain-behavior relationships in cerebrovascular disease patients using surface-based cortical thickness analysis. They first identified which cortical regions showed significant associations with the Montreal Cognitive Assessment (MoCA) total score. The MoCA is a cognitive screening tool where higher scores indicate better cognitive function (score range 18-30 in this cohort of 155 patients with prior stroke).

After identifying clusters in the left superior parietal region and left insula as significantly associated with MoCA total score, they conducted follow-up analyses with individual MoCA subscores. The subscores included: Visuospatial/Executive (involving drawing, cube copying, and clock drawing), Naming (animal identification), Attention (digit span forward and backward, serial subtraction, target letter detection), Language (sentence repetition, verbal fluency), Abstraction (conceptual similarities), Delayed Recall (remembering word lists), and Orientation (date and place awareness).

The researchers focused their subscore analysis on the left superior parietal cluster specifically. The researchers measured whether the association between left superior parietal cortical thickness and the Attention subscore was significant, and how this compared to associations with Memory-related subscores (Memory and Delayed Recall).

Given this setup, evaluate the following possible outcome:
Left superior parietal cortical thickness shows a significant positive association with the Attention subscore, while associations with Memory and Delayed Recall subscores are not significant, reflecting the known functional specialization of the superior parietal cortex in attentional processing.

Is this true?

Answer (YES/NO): YES